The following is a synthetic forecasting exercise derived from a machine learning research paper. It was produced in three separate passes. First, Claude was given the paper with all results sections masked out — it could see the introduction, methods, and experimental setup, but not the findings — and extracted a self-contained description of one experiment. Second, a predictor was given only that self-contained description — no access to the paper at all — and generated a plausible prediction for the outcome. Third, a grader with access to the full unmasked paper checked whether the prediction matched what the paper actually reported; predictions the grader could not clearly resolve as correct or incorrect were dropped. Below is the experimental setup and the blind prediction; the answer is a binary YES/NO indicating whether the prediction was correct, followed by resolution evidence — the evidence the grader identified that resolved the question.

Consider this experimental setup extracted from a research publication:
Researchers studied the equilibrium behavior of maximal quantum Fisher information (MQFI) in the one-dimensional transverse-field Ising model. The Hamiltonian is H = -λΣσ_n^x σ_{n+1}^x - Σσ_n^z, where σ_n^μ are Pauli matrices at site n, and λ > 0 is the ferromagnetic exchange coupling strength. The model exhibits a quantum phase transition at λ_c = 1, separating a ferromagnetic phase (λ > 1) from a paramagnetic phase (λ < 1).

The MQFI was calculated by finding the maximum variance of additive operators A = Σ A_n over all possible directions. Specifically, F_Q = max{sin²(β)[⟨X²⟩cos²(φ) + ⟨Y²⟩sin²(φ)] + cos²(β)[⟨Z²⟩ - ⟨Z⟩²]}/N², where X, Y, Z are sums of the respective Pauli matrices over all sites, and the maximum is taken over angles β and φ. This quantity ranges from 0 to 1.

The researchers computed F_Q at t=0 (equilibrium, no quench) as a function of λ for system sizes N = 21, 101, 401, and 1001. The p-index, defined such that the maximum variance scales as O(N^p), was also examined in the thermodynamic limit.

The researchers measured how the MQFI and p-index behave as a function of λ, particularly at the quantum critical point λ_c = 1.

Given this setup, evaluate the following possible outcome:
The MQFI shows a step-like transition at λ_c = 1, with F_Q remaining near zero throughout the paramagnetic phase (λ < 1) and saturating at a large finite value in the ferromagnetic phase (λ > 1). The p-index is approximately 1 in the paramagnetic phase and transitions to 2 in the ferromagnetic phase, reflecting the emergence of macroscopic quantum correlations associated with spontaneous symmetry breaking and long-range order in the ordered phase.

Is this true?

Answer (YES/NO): NO